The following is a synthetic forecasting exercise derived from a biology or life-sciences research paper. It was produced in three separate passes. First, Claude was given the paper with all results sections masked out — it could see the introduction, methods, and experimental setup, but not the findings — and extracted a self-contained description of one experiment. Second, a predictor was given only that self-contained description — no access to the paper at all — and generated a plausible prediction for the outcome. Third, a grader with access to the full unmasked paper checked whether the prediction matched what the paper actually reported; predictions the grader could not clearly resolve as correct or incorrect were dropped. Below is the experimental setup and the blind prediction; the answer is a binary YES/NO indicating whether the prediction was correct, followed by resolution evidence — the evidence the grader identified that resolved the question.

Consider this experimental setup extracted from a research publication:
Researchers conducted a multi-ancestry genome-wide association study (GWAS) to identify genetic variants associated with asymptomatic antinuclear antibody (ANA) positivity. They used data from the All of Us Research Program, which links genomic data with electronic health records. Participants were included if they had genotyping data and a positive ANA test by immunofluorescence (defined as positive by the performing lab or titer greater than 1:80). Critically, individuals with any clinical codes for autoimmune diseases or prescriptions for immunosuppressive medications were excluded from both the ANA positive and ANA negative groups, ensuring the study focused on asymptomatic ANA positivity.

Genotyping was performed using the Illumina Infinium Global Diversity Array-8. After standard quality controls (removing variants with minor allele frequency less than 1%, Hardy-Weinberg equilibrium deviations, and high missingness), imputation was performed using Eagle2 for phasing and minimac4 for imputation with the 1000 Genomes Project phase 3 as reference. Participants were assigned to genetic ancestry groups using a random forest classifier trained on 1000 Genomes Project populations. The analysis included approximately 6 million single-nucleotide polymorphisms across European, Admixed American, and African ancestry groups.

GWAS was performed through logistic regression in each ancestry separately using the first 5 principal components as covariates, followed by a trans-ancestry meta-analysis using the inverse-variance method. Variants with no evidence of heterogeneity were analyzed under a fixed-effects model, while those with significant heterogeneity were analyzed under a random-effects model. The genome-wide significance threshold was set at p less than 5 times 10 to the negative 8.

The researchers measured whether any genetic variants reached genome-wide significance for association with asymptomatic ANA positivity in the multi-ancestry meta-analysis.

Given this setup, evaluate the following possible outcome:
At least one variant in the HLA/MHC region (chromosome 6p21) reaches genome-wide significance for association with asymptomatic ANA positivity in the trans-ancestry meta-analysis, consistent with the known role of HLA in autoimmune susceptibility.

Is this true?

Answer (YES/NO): NO